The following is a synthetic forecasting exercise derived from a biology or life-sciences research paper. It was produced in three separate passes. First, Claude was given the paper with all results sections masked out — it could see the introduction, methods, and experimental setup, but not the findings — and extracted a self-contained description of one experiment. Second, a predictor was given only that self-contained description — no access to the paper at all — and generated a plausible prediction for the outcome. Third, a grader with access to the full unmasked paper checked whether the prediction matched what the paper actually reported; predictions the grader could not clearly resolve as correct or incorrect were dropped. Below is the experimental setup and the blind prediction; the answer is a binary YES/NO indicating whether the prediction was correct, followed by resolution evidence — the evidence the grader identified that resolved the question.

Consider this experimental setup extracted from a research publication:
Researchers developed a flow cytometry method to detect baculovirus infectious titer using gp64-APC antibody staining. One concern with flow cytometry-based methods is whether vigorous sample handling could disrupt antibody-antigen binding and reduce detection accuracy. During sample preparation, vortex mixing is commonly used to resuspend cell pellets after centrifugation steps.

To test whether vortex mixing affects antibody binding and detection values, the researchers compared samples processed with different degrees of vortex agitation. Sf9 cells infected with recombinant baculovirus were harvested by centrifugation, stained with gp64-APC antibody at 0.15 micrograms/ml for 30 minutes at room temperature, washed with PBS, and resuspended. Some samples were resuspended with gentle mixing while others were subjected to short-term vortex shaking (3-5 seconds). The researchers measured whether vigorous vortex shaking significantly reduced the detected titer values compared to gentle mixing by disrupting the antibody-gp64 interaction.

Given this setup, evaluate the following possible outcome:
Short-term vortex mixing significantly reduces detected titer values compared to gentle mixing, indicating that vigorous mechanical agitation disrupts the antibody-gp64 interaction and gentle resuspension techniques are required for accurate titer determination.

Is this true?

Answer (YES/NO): NO